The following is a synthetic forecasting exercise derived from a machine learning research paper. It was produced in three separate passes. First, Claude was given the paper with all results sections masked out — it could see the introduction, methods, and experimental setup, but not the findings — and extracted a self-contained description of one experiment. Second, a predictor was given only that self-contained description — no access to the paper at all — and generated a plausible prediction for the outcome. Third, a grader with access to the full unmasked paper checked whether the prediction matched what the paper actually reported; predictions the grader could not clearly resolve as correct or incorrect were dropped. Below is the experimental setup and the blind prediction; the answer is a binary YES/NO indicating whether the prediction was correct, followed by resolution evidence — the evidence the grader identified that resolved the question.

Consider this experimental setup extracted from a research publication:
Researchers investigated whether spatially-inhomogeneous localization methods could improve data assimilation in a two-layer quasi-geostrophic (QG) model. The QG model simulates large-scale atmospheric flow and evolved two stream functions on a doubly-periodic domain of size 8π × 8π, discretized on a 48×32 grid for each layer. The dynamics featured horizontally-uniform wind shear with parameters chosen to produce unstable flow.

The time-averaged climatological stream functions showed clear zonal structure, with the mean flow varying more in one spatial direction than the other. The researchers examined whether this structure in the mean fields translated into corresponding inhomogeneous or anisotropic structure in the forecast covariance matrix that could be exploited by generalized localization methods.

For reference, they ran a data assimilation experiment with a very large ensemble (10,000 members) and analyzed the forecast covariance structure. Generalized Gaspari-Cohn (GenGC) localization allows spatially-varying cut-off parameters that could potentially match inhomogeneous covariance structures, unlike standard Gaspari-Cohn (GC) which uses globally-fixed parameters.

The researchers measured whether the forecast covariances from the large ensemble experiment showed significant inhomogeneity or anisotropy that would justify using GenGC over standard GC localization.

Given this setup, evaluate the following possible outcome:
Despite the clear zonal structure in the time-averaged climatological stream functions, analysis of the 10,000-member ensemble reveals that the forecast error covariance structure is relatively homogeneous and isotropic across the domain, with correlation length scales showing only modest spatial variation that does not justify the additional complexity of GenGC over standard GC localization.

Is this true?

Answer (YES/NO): YES